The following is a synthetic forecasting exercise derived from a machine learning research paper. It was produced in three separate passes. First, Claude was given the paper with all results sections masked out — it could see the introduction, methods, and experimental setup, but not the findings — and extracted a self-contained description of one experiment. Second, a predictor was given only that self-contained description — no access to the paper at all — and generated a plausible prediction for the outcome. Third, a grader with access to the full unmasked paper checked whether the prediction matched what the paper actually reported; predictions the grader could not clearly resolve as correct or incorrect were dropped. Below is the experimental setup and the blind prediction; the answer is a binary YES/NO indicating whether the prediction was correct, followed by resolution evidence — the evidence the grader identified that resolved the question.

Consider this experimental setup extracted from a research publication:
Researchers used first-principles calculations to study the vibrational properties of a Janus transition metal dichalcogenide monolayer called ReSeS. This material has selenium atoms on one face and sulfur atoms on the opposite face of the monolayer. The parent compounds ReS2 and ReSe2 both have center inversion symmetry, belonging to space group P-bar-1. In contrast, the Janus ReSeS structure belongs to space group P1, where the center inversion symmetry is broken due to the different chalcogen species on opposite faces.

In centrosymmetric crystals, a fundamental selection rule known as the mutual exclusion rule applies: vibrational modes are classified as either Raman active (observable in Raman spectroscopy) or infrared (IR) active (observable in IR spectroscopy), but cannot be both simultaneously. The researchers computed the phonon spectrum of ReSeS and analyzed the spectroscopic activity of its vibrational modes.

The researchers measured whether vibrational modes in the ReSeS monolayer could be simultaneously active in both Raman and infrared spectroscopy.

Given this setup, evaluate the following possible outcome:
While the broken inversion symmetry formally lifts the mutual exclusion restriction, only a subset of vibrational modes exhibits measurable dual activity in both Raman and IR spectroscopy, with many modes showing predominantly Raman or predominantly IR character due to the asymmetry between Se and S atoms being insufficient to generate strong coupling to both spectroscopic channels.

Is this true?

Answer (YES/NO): NO